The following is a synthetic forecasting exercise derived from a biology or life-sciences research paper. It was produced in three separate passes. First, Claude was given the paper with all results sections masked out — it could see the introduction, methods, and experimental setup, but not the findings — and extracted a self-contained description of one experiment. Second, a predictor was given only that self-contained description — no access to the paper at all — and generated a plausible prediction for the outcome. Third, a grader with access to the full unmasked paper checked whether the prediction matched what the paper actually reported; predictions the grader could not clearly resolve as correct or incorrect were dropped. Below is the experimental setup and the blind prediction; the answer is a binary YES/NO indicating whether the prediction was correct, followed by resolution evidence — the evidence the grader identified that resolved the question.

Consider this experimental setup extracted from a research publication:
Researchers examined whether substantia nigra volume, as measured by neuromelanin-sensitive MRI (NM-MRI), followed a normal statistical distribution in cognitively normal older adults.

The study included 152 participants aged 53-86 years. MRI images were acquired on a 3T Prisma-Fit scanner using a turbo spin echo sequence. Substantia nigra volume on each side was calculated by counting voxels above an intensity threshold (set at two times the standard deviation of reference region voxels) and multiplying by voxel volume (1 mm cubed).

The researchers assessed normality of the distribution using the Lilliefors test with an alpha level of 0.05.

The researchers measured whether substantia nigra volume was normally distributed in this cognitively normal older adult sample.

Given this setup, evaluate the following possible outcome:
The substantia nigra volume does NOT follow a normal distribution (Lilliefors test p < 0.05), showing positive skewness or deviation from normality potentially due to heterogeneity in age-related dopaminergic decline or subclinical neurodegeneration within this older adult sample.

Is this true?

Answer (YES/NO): NO